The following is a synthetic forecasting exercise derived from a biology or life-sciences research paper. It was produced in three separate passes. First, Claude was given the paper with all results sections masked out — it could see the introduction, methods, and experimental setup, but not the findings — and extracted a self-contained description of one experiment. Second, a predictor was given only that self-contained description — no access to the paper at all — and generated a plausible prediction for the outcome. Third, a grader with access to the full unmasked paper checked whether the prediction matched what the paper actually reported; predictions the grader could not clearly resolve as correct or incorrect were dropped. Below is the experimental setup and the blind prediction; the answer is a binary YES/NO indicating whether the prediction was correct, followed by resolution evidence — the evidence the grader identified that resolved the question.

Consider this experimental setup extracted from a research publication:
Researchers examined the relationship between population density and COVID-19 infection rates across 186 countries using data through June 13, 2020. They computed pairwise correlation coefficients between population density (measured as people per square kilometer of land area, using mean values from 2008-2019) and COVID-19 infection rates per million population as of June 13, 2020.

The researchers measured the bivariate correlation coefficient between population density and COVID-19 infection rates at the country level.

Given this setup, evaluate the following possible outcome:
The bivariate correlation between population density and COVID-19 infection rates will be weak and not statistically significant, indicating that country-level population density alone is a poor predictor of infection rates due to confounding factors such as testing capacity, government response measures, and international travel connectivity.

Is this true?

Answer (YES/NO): YES